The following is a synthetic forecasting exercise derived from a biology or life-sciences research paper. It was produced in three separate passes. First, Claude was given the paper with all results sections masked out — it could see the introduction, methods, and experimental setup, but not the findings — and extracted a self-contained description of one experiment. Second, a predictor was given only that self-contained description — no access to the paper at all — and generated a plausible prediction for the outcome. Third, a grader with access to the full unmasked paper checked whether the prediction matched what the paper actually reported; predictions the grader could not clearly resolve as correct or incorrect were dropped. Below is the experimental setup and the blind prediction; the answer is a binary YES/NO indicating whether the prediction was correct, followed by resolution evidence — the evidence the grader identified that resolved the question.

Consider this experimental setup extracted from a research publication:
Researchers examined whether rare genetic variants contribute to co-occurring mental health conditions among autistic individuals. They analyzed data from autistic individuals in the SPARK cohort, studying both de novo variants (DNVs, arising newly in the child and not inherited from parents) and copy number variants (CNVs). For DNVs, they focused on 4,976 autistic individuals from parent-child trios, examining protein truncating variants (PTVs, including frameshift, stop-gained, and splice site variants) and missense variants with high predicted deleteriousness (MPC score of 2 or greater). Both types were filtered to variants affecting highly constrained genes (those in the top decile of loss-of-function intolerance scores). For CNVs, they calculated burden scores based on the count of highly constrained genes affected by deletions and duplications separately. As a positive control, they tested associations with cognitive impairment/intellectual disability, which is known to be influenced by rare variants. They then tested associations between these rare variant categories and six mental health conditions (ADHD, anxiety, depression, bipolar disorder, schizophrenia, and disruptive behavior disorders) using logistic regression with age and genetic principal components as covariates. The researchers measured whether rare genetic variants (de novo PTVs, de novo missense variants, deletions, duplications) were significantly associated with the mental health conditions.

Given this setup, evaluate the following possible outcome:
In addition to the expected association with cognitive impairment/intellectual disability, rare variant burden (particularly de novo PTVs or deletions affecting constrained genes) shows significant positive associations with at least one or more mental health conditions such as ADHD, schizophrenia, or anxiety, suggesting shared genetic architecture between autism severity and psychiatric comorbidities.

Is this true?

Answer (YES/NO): NO